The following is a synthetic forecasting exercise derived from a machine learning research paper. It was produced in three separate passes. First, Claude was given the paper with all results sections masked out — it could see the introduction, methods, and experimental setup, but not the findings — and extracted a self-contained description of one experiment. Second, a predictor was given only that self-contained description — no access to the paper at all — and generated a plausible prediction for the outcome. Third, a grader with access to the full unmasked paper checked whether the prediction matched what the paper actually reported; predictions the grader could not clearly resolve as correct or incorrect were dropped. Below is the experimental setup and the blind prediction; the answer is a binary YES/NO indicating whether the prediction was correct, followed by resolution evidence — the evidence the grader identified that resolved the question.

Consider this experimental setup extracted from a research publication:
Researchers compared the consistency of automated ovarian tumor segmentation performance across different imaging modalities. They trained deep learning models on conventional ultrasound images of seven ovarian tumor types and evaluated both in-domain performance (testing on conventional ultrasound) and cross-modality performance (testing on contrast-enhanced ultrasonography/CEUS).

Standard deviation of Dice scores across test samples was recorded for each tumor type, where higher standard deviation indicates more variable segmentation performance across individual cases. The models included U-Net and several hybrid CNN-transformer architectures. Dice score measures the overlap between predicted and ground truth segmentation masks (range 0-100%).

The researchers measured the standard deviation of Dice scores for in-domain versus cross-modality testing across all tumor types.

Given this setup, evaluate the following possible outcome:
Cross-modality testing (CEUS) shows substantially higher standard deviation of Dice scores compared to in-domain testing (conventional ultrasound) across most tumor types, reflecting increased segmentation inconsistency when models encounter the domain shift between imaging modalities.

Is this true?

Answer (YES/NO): YES